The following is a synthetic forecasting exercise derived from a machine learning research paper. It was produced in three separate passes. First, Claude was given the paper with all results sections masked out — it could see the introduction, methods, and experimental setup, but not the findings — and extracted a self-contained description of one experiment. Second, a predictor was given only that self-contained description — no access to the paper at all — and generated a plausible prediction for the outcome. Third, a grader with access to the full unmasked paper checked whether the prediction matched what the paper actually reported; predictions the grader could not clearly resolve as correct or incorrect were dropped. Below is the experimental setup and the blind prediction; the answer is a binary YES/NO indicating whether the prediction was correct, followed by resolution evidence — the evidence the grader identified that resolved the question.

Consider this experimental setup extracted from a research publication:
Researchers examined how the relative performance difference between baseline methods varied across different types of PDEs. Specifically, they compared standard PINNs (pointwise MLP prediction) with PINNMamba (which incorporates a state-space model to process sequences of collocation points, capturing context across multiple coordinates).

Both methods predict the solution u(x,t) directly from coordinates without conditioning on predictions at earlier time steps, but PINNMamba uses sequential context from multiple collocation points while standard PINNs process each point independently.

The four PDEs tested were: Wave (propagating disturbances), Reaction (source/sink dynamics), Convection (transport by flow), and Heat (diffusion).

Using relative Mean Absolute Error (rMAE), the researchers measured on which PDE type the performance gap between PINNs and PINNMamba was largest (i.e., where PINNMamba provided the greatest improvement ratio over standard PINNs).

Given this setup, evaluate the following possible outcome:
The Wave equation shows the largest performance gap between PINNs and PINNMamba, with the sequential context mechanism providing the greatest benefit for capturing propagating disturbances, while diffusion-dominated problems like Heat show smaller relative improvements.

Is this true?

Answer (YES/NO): NO